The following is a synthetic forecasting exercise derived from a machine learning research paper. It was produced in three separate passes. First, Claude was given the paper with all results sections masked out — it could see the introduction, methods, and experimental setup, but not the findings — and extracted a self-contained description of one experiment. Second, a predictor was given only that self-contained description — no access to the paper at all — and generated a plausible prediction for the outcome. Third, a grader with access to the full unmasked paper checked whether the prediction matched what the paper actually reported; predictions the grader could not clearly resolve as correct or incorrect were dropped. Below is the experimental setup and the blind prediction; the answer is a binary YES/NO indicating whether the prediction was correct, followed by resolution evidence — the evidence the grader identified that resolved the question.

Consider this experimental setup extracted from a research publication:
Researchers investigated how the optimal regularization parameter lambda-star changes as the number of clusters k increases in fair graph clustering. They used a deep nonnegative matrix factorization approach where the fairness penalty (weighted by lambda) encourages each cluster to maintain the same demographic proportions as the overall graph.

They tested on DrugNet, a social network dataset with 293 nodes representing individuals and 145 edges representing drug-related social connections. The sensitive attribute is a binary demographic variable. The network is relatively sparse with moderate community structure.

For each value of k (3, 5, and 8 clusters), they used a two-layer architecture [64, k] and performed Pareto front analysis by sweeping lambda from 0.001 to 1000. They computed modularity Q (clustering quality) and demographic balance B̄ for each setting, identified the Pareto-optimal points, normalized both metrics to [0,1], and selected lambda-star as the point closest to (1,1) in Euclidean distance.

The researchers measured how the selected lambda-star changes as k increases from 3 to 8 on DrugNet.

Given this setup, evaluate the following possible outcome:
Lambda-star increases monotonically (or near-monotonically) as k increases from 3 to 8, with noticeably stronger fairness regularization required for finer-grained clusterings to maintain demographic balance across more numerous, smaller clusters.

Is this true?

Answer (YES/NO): YES